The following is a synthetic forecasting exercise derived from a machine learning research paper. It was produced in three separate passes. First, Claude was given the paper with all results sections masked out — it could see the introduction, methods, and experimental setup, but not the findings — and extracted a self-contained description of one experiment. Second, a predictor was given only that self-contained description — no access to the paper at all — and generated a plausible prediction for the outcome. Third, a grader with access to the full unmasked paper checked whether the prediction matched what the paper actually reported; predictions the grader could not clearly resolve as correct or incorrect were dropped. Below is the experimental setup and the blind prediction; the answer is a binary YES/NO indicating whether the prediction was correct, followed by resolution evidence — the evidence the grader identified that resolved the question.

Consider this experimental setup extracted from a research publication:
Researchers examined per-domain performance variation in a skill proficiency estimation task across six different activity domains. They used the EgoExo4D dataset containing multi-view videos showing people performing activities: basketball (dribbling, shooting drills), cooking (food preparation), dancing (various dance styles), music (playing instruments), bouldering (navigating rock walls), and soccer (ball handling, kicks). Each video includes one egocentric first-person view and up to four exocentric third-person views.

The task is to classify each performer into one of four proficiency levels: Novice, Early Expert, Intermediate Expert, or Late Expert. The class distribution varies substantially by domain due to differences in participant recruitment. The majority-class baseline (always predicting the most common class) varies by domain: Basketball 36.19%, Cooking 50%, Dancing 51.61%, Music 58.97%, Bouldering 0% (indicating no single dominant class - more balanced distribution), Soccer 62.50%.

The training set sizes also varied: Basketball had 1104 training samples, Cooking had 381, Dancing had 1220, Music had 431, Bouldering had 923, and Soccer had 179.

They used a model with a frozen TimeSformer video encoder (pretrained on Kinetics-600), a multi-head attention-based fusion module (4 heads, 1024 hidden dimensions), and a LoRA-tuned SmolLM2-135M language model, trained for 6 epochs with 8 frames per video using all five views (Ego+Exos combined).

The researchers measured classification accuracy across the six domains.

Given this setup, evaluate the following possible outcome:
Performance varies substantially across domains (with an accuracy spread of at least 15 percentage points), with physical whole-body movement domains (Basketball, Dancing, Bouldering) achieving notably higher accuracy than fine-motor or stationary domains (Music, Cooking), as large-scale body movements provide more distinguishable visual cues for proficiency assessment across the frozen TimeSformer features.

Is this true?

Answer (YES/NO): NO